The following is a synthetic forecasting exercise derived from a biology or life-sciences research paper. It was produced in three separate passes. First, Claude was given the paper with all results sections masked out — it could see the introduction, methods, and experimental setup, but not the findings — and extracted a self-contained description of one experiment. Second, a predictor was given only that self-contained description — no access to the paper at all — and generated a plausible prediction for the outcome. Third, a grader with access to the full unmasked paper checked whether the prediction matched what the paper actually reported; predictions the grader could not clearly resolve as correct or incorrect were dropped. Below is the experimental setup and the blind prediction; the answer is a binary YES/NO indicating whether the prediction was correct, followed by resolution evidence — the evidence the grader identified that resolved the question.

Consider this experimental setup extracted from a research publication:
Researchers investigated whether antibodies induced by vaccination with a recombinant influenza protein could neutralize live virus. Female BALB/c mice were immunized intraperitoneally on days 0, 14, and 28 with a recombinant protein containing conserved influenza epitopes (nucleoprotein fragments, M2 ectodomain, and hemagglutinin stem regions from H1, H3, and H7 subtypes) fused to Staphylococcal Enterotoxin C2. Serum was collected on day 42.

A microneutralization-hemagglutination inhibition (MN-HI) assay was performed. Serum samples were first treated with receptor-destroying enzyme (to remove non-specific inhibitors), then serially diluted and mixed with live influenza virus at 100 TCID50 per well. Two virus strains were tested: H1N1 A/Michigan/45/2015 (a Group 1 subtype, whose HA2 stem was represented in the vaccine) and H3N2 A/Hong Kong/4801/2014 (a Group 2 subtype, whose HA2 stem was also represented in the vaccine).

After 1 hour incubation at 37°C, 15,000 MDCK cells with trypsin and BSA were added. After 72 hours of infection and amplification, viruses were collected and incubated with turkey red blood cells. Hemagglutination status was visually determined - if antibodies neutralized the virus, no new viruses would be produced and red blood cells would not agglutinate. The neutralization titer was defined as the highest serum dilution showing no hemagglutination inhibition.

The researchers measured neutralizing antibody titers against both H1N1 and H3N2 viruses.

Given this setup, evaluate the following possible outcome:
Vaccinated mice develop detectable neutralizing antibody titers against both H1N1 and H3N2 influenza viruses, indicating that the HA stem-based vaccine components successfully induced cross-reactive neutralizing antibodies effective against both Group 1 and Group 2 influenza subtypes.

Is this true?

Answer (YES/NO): YES